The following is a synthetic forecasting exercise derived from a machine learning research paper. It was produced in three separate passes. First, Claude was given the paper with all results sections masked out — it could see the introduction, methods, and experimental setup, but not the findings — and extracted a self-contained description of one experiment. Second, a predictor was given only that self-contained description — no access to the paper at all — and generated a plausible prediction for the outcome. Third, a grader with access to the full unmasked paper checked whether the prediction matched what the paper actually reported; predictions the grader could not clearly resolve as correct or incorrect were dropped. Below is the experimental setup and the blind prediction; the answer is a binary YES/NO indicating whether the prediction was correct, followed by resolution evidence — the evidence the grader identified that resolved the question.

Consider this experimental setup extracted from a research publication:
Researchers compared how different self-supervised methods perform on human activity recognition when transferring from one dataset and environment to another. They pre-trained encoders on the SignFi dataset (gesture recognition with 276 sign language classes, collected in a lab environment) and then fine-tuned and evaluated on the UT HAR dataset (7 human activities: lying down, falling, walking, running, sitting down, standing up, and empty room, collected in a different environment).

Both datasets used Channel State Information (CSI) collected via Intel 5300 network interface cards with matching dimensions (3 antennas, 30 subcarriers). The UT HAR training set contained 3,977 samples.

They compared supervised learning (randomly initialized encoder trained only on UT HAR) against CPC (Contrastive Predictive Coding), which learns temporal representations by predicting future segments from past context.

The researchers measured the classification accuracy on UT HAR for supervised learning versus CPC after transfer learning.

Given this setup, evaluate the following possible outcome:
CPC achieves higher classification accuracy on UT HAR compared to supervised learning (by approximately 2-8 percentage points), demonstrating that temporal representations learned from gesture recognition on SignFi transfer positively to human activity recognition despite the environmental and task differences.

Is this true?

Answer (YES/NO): NO